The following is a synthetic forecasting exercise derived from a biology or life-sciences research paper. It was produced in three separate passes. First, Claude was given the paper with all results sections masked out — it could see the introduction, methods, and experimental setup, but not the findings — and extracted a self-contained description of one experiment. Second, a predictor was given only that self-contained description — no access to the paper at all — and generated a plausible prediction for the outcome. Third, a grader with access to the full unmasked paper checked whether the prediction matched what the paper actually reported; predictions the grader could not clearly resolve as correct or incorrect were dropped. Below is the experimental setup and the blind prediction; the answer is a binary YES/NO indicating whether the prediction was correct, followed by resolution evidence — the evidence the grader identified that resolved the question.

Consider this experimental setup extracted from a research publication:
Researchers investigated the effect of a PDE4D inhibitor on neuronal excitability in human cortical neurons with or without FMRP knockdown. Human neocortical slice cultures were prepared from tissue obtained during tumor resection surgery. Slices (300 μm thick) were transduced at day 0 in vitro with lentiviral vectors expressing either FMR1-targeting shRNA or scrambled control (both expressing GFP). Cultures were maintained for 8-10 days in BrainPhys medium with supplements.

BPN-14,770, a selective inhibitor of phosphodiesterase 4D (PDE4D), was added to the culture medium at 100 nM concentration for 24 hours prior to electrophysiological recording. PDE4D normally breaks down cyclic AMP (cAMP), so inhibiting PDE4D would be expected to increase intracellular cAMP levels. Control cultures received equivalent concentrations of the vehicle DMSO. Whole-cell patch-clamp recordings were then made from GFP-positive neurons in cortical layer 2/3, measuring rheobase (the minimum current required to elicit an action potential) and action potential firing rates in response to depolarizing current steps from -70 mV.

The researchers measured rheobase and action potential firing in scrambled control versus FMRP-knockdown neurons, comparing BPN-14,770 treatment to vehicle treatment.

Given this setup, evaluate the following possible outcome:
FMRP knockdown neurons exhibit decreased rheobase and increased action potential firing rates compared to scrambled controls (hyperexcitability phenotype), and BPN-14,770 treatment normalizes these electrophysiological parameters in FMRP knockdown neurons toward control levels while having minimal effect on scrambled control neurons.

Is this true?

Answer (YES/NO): NO